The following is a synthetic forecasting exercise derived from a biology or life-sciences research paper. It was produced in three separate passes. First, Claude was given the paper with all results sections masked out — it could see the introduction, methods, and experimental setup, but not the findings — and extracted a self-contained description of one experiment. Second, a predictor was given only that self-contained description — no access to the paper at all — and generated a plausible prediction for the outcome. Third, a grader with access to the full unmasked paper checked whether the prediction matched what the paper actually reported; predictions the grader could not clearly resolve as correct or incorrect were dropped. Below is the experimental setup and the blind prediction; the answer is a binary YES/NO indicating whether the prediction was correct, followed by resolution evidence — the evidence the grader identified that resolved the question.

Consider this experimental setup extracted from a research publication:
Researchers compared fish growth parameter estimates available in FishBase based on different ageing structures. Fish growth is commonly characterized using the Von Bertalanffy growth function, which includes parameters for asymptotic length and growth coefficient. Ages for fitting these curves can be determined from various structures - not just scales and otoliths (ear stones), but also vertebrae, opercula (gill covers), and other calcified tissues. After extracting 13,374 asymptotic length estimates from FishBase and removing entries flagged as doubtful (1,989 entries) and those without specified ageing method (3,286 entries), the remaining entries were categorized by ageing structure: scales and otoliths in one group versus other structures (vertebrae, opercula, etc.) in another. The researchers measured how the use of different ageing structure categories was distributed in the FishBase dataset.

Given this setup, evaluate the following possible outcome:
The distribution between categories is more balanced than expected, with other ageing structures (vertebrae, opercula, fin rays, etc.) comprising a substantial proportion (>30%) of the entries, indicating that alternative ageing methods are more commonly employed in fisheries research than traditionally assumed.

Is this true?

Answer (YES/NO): YES